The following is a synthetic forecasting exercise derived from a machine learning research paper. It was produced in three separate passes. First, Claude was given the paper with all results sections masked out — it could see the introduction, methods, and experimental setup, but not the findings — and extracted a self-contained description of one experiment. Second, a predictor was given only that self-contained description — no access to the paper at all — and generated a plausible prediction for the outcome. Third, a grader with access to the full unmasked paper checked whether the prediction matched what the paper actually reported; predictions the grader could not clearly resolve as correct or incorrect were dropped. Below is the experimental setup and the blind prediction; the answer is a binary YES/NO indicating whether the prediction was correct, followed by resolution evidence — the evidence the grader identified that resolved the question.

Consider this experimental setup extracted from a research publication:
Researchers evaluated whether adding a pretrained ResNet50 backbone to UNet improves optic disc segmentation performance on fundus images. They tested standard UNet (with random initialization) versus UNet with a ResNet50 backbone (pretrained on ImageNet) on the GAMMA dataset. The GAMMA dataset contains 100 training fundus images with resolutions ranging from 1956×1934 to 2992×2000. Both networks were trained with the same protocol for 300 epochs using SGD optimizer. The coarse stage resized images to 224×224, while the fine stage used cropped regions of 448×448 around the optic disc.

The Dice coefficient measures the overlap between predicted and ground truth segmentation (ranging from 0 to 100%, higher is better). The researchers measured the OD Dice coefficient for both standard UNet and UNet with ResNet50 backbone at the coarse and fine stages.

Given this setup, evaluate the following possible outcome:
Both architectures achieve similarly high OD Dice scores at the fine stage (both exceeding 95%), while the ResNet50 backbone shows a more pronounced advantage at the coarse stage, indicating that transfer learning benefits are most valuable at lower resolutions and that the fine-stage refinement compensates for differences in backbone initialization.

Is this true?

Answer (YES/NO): NO